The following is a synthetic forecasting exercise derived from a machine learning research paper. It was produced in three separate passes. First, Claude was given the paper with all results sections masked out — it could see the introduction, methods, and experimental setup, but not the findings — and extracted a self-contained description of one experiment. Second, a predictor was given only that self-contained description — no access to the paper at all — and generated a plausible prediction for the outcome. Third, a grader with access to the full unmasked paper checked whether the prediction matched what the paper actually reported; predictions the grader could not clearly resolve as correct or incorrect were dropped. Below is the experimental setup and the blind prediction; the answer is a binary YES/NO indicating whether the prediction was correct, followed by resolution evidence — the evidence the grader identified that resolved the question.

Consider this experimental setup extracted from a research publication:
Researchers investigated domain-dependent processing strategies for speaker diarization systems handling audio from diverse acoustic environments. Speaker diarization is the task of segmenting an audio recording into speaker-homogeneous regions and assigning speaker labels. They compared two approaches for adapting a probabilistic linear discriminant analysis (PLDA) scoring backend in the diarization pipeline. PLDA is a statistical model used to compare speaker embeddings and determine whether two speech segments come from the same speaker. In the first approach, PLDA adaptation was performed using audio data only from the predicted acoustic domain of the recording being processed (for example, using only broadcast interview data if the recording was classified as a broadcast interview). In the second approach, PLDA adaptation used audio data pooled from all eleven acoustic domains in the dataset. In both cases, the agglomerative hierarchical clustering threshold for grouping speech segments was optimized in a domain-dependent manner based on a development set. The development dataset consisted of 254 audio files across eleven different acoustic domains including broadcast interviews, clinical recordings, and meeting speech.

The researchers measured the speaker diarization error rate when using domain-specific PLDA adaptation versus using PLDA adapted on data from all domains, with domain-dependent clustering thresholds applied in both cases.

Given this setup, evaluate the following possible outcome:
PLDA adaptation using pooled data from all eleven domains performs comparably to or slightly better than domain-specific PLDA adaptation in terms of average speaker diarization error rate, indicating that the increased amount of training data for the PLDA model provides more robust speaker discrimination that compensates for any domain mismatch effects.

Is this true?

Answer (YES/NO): YES